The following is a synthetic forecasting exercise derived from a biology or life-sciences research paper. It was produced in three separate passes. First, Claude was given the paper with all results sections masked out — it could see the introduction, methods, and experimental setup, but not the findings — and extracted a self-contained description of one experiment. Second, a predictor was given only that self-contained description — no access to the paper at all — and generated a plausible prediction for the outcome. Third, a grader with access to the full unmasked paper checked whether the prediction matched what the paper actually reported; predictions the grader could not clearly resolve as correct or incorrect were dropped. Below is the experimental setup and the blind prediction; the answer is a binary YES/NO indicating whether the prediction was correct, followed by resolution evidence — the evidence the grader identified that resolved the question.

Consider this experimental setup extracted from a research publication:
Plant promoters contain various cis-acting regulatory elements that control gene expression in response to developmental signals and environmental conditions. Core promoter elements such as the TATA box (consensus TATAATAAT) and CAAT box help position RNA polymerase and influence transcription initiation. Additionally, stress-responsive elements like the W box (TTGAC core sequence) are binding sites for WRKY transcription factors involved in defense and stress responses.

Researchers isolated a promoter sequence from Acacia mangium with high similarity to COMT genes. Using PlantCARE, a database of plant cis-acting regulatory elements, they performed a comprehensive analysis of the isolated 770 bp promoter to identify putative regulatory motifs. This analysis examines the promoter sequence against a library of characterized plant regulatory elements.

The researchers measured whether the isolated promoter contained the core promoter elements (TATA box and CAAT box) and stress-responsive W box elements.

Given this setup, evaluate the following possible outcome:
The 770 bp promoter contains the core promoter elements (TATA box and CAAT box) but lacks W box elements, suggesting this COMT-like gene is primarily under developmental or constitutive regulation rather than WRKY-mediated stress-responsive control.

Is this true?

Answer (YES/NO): NO